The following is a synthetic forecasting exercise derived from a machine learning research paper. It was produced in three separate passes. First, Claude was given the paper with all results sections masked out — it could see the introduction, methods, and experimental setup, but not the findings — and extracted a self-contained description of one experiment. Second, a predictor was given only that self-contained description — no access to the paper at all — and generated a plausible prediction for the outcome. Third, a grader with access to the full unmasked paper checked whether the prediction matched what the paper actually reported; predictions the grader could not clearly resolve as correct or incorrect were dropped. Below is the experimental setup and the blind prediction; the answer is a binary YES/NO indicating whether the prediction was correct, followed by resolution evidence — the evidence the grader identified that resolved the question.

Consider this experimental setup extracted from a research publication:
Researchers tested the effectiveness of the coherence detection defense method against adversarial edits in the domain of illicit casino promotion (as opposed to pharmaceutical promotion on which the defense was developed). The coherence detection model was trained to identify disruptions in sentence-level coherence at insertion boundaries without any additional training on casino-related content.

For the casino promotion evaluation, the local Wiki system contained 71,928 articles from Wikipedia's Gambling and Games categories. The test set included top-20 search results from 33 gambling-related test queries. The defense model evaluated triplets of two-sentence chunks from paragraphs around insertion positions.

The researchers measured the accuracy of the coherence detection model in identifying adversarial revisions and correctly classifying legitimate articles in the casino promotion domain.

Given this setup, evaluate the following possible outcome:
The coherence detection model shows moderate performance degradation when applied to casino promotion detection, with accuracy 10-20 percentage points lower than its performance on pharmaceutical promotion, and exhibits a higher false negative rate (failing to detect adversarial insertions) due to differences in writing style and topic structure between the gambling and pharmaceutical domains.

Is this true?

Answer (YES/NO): NO